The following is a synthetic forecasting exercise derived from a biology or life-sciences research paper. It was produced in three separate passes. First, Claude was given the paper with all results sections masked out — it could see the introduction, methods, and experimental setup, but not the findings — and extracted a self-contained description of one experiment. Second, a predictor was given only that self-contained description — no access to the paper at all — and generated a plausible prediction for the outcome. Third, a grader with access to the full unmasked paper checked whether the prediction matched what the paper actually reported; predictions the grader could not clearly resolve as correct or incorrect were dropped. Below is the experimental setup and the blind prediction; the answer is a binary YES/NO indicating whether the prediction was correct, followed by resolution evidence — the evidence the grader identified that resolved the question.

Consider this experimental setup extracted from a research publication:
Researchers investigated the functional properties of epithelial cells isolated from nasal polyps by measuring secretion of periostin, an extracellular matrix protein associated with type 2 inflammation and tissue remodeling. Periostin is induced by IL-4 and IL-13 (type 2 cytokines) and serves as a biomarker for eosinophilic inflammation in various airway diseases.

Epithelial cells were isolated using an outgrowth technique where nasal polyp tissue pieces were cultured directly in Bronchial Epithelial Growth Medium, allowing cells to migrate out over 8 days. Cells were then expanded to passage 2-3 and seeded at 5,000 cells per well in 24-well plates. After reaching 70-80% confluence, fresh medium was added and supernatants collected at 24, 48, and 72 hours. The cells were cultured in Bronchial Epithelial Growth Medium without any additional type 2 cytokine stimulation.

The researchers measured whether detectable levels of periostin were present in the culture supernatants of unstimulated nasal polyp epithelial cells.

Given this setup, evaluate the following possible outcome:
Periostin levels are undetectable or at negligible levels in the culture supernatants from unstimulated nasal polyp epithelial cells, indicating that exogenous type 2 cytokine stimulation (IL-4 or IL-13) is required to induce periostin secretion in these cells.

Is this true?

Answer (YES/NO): NO